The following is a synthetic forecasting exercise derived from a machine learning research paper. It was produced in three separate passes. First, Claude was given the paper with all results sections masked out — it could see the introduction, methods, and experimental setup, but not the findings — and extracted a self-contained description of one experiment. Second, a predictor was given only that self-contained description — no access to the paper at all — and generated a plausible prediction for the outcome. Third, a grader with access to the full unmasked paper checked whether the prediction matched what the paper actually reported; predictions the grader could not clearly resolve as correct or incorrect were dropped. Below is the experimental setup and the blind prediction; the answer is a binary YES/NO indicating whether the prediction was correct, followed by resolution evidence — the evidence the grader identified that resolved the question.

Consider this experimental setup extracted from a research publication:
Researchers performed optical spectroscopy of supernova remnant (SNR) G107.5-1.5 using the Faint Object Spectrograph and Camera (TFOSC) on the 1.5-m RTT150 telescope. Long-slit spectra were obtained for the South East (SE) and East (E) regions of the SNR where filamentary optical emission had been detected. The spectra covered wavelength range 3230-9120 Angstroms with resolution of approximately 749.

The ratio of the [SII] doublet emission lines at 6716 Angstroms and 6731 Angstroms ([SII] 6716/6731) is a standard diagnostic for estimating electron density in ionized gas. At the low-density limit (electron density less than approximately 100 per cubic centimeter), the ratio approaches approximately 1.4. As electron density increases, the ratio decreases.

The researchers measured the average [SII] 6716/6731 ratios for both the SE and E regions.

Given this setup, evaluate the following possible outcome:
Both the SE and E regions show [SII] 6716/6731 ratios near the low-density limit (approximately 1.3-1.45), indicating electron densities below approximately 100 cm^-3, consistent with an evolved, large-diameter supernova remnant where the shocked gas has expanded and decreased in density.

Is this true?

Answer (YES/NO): NO